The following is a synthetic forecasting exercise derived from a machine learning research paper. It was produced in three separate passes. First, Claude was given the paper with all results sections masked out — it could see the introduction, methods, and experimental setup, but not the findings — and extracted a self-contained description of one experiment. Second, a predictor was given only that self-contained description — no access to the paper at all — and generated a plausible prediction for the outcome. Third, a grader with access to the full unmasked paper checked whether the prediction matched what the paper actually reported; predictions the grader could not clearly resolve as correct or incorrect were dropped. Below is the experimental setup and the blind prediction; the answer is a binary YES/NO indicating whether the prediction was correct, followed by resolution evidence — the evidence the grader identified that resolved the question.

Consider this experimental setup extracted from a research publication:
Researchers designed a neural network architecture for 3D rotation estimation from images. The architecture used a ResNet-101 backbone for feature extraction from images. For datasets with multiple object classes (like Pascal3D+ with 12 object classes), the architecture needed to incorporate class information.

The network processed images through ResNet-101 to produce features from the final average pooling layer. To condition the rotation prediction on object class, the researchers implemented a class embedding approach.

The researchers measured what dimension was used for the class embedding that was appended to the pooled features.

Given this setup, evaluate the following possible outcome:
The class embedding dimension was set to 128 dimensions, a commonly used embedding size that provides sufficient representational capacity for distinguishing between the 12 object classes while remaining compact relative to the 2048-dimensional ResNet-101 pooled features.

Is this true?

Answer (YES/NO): NO